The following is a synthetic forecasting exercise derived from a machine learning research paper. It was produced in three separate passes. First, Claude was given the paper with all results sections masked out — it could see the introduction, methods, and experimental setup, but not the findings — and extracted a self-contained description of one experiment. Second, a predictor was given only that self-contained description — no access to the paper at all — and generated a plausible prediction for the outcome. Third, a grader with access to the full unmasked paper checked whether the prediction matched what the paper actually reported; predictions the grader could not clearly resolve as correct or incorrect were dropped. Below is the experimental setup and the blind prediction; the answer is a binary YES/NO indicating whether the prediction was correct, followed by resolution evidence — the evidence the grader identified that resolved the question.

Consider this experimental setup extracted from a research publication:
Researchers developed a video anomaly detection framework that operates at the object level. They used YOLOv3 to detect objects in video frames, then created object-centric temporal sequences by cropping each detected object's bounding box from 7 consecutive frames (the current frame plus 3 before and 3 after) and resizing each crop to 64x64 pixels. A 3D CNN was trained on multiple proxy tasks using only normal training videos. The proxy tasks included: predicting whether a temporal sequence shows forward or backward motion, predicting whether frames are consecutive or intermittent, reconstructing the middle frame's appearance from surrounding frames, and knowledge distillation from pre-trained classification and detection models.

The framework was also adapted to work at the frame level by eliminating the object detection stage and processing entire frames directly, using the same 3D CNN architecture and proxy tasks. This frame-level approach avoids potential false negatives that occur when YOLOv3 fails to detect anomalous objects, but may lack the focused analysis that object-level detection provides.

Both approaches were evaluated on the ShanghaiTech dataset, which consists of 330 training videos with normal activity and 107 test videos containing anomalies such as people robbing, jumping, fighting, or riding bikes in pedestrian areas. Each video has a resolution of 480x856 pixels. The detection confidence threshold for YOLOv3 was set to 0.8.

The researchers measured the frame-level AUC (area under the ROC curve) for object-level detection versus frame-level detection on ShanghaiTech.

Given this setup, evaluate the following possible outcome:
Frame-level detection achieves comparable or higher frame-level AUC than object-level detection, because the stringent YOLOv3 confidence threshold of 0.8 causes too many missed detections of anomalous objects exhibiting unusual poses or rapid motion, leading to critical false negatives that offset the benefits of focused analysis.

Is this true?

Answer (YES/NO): NO